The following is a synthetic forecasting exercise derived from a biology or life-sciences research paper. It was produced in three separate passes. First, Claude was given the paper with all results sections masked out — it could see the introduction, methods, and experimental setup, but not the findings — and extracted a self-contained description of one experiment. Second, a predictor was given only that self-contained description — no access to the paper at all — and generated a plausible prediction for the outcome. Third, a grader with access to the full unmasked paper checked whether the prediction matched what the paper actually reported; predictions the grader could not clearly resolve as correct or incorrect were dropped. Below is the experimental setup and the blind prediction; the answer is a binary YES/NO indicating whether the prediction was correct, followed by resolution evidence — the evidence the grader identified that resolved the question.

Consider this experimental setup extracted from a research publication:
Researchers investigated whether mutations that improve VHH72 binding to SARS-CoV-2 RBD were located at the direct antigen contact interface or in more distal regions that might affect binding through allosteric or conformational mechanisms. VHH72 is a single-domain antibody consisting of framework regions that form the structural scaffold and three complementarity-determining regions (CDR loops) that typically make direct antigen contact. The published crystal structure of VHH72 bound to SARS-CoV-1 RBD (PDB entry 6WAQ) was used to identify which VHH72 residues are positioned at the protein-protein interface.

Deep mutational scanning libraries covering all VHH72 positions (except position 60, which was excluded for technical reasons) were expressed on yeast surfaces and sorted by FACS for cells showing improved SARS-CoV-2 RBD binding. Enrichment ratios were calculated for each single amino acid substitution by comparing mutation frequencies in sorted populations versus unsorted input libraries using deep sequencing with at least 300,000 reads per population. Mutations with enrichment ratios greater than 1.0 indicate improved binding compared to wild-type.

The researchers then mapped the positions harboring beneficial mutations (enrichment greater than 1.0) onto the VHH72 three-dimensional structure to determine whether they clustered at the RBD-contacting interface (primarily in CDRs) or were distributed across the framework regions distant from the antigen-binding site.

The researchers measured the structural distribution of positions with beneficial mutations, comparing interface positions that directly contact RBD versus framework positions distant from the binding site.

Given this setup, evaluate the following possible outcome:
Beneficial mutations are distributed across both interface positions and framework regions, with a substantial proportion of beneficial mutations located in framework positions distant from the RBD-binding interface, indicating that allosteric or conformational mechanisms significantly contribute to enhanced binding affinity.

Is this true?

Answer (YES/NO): NO